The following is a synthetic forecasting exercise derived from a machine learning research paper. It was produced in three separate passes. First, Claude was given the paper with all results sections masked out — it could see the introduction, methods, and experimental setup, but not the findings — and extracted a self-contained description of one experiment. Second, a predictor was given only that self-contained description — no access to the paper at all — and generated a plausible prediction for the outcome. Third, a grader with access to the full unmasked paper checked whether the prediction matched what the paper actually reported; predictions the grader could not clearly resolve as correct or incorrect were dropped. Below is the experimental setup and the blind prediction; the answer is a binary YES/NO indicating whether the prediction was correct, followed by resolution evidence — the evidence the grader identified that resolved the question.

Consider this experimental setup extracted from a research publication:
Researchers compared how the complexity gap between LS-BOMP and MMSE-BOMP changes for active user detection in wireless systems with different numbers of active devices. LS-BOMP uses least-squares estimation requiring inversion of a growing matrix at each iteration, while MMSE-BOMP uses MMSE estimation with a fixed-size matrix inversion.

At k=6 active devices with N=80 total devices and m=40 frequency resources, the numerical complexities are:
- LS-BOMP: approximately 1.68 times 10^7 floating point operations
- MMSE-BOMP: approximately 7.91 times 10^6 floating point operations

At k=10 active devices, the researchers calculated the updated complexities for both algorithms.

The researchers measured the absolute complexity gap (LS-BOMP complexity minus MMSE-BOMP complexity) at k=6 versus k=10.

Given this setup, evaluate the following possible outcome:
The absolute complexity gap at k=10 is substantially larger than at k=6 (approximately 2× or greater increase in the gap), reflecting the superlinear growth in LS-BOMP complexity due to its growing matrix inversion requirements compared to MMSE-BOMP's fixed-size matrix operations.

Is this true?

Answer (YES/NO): YES